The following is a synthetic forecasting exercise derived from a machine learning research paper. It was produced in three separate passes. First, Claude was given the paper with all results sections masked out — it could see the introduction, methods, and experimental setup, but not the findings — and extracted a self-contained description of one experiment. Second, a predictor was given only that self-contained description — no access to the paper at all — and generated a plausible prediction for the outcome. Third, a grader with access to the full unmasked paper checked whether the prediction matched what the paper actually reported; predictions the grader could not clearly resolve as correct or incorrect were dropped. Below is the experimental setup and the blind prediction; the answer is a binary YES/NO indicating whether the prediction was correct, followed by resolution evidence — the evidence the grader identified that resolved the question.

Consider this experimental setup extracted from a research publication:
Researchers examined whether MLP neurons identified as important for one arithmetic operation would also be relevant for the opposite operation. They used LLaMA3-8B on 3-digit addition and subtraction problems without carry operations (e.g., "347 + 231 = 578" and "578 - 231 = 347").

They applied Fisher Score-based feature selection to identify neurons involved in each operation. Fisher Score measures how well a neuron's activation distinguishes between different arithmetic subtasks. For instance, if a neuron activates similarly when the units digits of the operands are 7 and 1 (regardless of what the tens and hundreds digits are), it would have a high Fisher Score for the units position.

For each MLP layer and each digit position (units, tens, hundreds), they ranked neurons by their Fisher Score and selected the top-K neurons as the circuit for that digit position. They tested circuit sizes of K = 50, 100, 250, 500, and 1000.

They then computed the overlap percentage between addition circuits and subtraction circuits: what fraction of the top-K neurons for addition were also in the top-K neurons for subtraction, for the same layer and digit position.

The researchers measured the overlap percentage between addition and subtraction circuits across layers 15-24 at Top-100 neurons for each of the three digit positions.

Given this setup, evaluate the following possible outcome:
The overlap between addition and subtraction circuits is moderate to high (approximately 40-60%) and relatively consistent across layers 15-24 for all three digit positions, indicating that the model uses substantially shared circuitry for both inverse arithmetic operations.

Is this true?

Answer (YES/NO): NO